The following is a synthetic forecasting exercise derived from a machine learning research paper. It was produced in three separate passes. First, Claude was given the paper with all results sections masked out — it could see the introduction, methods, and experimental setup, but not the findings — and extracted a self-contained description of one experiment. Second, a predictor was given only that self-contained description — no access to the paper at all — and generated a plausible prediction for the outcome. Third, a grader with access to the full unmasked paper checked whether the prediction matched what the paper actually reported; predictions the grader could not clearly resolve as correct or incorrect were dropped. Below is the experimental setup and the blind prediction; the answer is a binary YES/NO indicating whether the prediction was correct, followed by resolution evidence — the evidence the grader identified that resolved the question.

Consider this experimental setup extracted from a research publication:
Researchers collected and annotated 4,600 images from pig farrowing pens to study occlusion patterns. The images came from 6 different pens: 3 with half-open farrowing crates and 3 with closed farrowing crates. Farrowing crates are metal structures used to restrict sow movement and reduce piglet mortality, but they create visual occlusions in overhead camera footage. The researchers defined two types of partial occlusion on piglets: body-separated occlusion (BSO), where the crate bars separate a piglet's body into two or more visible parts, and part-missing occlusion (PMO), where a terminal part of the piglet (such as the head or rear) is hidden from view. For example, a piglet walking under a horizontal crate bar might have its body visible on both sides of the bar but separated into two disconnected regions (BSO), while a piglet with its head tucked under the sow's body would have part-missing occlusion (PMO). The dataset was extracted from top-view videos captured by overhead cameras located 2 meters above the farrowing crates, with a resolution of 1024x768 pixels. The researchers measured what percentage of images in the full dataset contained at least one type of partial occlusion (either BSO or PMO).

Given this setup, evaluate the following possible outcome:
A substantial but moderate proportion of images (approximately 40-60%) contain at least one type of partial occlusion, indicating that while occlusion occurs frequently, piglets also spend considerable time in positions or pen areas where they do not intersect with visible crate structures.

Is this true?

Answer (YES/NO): NO